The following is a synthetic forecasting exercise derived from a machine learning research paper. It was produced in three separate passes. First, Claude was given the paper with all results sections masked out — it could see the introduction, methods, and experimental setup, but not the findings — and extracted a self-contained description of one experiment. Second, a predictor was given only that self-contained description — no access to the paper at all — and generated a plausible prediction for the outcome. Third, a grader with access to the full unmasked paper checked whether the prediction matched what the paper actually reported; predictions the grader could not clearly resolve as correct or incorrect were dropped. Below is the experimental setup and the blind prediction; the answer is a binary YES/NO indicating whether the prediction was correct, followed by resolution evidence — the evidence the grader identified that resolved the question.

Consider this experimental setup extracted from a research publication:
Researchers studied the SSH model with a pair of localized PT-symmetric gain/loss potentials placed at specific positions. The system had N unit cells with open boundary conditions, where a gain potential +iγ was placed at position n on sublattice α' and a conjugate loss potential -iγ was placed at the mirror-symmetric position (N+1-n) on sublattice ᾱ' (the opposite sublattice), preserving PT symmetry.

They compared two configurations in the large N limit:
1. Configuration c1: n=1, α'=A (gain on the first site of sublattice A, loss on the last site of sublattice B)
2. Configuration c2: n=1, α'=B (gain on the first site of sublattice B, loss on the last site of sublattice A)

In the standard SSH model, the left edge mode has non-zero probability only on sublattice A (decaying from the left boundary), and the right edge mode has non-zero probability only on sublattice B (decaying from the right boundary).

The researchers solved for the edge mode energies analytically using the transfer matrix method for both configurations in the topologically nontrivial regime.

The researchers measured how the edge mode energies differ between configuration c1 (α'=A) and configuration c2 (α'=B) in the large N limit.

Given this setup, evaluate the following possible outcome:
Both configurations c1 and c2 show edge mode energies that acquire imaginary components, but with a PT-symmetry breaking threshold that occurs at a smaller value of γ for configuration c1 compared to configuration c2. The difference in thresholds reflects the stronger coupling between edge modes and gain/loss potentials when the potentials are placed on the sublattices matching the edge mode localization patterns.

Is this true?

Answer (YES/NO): NO